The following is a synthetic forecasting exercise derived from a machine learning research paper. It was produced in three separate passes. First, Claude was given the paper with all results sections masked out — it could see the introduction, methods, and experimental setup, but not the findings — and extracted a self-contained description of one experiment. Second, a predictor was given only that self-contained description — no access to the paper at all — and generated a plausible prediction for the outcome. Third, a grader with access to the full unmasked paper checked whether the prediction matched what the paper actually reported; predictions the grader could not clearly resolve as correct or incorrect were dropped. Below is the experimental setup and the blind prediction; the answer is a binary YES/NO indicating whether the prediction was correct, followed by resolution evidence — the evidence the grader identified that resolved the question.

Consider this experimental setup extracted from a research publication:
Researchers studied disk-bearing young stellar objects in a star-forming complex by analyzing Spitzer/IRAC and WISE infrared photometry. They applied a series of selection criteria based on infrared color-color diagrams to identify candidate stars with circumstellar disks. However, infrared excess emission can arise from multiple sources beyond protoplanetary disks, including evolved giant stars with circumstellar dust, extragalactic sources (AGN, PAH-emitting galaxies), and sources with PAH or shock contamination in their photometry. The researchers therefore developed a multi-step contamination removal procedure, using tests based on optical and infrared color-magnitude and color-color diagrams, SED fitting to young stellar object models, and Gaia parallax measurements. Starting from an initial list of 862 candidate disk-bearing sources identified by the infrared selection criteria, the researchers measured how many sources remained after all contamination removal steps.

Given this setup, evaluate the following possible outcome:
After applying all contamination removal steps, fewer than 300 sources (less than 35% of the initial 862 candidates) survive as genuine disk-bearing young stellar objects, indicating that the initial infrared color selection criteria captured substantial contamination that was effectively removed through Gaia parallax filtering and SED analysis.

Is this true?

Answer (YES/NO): NO